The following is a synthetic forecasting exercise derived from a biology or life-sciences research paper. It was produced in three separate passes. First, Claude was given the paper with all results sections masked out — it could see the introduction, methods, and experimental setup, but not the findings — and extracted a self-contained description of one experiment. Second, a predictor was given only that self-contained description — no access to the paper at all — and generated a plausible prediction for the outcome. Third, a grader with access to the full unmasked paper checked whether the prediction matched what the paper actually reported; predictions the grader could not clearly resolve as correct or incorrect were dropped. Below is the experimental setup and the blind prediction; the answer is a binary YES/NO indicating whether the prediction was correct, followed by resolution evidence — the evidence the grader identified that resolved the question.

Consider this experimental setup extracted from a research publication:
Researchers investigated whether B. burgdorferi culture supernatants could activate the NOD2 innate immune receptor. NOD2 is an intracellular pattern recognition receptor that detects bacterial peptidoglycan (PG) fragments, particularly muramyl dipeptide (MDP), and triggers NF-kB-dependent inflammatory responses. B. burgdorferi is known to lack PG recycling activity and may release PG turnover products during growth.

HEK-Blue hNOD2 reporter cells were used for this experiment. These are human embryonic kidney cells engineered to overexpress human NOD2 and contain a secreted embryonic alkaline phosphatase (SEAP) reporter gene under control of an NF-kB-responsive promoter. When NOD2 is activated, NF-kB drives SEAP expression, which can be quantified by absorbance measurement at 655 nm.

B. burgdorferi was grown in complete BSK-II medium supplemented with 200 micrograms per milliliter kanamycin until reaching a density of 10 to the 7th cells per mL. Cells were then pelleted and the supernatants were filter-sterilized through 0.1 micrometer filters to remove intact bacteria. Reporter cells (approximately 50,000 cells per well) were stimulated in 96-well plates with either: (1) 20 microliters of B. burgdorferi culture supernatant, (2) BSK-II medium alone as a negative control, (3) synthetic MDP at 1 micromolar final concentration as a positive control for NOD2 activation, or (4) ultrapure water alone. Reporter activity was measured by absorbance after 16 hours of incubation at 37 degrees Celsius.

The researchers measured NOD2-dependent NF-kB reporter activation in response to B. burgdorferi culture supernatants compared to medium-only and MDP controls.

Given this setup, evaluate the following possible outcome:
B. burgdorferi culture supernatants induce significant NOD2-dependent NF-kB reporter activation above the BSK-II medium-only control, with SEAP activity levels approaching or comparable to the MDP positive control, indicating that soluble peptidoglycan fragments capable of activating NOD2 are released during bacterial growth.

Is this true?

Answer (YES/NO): NO